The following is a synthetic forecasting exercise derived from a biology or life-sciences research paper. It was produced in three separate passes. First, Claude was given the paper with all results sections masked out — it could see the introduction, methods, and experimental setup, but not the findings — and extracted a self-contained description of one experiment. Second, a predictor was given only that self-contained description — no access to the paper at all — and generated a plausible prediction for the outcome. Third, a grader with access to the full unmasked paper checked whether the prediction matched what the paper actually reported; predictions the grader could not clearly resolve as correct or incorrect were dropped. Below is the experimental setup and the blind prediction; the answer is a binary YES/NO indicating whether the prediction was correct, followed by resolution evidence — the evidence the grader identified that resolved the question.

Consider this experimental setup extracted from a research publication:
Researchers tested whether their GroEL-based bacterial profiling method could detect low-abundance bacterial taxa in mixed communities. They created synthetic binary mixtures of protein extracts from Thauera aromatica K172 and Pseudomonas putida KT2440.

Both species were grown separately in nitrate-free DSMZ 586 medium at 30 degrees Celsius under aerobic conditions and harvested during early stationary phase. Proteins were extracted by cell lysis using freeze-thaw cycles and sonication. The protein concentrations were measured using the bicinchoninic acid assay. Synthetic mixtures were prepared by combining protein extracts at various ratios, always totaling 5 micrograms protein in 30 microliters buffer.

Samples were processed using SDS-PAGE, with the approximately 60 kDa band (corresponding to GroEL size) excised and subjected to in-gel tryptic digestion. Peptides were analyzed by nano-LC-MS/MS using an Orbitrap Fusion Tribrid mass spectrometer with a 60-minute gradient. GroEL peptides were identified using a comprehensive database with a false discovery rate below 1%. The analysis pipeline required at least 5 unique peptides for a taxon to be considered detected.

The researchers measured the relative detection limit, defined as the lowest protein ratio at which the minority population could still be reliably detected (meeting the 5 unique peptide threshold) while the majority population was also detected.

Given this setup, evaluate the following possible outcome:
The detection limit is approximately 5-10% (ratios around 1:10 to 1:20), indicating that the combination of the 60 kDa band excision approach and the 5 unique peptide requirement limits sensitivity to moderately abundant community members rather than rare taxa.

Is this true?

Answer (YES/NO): NO